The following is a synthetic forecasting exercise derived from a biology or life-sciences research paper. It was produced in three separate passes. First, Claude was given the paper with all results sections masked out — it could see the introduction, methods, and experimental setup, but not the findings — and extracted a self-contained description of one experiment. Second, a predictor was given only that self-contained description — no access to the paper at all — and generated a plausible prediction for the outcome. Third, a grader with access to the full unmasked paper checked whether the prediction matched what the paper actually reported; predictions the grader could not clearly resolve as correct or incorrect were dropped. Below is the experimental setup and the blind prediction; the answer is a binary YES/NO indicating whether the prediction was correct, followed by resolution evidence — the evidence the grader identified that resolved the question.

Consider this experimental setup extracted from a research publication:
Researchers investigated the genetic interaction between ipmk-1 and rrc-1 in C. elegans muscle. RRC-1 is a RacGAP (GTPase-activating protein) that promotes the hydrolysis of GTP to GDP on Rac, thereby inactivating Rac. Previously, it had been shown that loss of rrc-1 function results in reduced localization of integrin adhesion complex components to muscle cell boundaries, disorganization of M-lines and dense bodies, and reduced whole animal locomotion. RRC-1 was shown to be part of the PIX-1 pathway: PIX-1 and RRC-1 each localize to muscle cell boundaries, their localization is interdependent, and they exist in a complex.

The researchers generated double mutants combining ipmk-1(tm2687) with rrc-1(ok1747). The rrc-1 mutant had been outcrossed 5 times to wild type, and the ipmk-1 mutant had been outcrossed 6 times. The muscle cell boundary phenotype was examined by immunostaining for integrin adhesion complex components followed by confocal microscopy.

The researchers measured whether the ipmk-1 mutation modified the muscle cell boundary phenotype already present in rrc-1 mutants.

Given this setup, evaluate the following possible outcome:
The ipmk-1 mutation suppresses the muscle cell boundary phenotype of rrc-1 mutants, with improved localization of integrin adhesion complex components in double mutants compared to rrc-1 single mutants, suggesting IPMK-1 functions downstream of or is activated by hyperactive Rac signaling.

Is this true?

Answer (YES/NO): NO